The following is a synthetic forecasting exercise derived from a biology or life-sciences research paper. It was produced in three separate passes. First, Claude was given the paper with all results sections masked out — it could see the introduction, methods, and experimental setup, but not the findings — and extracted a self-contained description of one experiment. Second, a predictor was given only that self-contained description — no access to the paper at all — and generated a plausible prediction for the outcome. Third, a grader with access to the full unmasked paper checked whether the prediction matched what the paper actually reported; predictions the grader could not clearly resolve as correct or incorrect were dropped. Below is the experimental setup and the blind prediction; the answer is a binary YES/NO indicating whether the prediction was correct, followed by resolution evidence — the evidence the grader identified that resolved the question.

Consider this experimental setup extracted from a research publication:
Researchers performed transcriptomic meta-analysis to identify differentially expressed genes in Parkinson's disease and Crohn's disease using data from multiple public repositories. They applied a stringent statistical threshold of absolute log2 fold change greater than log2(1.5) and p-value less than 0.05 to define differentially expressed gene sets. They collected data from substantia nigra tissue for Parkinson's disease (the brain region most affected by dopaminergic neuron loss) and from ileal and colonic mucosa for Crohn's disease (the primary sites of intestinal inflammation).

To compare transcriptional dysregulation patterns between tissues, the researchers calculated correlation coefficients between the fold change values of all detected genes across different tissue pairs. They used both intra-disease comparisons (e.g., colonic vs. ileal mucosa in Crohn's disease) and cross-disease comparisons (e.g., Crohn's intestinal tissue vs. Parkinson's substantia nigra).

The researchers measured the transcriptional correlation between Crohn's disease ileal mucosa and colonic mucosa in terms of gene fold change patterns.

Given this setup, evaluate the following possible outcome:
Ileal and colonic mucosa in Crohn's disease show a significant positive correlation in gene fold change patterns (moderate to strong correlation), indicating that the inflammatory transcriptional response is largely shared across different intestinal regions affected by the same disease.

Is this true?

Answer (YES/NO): YES